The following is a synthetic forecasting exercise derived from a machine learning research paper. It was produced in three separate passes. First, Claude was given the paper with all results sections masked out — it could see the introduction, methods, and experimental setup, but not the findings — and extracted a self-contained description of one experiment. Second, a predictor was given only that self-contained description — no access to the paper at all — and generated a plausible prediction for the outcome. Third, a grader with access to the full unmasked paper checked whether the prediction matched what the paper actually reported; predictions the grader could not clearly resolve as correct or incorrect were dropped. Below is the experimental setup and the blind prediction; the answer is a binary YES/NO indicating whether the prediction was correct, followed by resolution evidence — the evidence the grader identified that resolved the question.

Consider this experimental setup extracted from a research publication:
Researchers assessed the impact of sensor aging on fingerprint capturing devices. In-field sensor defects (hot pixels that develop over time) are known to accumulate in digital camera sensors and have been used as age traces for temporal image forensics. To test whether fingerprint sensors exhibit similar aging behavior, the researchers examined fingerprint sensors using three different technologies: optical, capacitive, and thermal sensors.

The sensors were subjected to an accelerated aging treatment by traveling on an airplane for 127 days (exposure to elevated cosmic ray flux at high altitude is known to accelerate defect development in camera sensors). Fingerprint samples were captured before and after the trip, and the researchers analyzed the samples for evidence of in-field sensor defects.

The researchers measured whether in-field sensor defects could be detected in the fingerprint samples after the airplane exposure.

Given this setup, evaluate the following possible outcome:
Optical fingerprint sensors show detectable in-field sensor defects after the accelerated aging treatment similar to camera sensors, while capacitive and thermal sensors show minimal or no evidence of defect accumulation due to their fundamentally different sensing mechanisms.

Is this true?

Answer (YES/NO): NO